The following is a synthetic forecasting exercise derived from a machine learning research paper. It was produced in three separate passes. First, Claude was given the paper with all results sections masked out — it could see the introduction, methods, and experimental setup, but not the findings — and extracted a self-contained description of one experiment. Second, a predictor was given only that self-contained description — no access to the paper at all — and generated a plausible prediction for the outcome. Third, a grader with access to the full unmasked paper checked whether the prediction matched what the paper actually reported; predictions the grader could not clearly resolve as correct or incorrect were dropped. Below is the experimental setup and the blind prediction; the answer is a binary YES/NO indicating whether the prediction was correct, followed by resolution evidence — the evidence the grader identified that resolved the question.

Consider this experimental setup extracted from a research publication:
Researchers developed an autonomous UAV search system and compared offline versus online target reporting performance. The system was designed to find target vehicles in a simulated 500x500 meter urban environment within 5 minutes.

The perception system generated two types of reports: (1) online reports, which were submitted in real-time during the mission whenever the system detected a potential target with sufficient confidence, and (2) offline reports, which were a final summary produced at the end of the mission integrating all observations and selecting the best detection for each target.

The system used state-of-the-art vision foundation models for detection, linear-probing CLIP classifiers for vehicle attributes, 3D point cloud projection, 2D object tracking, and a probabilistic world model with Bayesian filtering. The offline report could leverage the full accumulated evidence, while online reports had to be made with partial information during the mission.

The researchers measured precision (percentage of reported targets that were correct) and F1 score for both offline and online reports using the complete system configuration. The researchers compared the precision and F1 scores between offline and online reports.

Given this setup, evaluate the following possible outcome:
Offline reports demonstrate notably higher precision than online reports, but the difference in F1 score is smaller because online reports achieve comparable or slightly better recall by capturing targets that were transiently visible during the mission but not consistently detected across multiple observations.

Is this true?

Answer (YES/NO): NO